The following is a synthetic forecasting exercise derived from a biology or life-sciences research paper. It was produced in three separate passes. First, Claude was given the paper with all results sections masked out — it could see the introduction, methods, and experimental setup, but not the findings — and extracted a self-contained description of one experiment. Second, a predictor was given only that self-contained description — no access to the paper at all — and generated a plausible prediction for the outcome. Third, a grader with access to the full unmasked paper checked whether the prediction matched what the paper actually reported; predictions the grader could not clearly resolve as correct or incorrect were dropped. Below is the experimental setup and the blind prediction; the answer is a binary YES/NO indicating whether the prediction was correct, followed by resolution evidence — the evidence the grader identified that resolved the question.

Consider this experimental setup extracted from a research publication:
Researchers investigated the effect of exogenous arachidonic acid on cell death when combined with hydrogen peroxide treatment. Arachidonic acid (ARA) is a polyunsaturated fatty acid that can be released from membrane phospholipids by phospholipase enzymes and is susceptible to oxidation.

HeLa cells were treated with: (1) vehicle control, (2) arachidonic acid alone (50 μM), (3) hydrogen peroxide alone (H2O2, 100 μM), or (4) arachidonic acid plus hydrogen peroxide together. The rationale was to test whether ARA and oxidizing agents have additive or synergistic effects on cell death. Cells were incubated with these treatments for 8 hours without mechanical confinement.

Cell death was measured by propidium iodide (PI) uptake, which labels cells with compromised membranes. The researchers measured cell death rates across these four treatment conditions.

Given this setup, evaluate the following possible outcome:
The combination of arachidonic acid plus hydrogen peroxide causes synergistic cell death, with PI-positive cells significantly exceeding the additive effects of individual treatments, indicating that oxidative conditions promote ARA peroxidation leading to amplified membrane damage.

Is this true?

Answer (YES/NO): YES